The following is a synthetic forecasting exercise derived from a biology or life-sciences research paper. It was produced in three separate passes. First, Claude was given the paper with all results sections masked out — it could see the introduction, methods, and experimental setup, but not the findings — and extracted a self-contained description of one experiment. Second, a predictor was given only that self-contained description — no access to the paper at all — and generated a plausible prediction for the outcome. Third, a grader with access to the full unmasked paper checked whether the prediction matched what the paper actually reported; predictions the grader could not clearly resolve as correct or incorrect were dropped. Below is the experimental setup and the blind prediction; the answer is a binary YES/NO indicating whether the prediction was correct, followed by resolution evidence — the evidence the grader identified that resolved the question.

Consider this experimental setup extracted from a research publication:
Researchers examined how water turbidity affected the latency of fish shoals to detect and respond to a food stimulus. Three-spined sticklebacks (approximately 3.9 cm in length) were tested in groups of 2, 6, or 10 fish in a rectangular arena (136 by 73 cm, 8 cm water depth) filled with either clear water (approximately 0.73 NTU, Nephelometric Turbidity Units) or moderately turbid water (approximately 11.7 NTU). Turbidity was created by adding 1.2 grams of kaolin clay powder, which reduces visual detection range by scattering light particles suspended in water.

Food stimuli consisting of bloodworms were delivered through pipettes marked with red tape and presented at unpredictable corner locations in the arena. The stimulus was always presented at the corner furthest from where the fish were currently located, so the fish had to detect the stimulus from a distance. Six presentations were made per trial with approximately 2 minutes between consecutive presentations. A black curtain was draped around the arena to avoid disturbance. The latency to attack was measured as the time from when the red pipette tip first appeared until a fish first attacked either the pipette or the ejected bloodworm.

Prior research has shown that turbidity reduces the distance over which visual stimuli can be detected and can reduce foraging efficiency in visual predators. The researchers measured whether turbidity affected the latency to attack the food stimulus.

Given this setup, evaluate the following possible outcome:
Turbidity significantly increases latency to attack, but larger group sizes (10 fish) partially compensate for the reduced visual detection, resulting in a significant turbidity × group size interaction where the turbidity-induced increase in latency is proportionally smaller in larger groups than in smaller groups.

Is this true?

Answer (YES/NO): NO